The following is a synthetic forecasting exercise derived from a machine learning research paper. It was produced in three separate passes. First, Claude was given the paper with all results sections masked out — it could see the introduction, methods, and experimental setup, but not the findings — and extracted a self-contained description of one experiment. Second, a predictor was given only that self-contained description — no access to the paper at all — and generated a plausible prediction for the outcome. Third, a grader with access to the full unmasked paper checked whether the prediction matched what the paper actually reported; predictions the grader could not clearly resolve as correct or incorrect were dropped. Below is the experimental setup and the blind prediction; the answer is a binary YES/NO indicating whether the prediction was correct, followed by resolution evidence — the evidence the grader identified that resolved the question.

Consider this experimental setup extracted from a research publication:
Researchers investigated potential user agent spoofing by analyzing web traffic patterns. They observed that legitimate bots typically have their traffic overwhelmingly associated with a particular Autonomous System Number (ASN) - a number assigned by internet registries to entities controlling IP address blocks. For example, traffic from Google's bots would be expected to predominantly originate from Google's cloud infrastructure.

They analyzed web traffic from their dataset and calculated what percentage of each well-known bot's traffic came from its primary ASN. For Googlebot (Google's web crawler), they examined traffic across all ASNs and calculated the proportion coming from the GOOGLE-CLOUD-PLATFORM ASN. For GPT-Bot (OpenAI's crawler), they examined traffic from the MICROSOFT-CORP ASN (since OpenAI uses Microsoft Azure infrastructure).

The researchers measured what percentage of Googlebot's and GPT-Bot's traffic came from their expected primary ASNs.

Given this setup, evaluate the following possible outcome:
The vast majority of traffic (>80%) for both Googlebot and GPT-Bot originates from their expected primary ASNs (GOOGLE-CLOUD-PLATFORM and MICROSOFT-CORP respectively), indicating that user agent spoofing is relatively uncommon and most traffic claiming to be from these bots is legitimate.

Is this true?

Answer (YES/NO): YES